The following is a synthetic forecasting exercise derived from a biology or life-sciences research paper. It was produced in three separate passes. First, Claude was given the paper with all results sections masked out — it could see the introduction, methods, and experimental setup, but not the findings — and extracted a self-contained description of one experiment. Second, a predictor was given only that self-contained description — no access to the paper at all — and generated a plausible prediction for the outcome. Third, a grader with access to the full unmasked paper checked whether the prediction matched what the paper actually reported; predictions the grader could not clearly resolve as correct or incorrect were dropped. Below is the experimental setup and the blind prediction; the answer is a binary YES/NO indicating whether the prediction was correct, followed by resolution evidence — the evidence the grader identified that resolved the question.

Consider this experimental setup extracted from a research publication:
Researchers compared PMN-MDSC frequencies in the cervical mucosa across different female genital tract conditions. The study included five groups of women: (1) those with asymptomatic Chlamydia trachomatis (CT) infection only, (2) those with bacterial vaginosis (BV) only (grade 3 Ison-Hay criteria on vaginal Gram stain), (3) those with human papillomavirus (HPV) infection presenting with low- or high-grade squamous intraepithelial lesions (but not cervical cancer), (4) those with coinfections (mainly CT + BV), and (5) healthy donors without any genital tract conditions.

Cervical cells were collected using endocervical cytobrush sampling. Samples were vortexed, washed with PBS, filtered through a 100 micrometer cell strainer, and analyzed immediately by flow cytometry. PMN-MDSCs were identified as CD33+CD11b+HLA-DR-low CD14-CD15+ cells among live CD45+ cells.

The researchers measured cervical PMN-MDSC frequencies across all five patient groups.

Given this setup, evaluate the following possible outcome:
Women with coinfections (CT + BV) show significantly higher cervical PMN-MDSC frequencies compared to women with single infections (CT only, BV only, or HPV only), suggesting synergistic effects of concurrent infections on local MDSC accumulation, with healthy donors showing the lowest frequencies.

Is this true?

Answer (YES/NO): NO